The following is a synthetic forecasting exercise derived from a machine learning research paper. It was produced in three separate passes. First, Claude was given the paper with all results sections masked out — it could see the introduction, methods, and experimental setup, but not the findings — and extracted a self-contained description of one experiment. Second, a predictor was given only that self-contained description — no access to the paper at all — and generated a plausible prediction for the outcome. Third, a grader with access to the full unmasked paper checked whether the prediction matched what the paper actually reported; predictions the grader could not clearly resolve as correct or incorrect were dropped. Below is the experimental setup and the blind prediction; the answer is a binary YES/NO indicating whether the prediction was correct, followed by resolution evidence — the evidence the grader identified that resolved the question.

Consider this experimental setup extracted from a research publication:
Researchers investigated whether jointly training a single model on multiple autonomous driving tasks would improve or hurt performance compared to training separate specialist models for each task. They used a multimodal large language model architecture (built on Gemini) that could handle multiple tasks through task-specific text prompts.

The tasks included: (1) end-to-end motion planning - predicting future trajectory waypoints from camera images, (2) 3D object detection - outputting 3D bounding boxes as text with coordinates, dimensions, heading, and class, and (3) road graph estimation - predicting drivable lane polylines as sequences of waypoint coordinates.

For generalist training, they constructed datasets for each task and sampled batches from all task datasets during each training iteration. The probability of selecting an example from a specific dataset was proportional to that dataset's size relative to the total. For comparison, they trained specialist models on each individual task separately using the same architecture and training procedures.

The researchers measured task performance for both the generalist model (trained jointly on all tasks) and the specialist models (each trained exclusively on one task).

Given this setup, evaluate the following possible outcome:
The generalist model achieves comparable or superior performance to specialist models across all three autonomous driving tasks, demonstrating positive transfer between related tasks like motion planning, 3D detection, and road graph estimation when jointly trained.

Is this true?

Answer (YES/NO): YES